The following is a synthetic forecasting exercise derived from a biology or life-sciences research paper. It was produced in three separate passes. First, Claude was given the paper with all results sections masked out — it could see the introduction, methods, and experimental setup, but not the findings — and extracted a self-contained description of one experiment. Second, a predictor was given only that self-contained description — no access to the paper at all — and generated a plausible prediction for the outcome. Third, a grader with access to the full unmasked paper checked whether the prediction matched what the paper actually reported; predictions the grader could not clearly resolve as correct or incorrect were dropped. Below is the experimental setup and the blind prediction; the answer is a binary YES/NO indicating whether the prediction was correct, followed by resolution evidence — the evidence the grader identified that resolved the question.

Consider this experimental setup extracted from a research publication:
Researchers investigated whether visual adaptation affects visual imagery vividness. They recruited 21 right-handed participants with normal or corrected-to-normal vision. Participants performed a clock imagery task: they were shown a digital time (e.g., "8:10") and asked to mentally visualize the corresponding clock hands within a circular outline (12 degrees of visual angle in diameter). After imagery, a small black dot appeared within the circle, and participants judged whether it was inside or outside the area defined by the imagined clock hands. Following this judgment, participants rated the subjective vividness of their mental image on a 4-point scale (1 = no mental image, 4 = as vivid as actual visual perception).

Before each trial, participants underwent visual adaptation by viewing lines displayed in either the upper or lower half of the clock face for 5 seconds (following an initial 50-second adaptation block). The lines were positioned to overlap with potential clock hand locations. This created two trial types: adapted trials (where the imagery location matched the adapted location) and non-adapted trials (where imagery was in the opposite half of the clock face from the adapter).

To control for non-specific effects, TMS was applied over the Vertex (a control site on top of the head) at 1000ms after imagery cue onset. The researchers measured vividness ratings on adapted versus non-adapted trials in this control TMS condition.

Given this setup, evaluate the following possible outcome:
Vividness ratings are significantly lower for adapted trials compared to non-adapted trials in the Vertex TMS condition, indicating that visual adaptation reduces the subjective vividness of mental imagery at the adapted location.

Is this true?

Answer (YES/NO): NO